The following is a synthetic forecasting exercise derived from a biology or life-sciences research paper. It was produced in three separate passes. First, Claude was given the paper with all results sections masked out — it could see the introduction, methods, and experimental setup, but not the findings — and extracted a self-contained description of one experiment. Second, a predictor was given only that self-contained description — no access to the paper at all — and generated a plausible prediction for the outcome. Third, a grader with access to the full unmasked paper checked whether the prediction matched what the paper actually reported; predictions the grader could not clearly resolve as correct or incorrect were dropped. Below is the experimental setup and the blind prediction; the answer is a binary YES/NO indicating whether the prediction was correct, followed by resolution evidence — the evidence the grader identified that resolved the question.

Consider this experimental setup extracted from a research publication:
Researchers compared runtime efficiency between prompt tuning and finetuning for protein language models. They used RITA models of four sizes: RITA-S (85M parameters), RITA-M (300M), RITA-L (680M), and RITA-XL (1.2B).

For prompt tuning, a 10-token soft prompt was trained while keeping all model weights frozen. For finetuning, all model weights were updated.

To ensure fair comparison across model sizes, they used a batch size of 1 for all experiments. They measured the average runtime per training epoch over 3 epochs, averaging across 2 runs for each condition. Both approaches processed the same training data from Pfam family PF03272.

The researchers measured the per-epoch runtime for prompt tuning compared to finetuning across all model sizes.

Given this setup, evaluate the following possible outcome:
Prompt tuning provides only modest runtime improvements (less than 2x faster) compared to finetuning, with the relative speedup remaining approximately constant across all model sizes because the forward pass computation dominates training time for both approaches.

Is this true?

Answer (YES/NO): NO